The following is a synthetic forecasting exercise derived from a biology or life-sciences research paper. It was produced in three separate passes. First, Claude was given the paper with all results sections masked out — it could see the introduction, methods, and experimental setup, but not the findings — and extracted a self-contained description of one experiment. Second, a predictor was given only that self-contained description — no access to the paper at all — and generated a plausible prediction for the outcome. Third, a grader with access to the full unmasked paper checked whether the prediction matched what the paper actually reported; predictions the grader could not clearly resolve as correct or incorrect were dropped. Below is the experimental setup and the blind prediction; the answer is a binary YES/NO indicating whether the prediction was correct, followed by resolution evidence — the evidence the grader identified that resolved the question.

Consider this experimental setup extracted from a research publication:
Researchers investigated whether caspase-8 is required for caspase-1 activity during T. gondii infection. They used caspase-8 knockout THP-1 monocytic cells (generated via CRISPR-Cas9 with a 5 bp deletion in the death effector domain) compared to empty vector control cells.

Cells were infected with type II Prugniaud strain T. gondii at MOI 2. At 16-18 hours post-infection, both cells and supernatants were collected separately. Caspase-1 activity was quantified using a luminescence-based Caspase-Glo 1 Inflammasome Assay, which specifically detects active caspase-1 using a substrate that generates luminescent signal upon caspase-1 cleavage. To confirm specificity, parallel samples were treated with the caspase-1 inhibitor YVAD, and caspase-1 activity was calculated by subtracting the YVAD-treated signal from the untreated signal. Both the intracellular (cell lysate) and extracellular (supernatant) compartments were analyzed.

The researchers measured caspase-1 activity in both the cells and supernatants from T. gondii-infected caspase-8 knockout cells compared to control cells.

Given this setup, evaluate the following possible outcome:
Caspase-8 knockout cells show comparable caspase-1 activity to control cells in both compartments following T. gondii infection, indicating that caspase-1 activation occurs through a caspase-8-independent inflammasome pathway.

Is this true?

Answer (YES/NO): NO